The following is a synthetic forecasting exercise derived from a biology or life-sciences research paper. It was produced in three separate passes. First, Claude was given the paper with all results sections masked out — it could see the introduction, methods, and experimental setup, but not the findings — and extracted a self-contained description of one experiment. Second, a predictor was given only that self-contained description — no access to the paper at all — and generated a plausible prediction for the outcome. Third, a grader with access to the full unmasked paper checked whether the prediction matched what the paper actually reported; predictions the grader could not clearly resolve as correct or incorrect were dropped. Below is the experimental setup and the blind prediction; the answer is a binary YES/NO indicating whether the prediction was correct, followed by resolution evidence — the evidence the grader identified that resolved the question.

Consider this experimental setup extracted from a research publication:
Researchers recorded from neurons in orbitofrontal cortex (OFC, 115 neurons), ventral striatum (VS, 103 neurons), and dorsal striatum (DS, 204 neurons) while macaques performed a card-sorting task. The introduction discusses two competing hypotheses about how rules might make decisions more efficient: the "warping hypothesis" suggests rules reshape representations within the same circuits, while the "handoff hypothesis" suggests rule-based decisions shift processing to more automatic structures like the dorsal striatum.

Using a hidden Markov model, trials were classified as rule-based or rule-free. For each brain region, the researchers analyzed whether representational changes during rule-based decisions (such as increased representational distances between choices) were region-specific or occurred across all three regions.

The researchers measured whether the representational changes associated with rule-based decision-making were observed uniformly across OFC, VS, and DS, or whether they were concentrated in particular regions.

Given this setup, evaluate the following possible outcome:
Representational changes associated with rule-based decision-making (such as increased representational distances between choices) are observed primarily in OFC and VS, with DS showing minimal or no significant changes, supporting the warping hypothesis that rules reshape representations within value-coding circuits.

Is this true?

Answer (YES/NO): NO